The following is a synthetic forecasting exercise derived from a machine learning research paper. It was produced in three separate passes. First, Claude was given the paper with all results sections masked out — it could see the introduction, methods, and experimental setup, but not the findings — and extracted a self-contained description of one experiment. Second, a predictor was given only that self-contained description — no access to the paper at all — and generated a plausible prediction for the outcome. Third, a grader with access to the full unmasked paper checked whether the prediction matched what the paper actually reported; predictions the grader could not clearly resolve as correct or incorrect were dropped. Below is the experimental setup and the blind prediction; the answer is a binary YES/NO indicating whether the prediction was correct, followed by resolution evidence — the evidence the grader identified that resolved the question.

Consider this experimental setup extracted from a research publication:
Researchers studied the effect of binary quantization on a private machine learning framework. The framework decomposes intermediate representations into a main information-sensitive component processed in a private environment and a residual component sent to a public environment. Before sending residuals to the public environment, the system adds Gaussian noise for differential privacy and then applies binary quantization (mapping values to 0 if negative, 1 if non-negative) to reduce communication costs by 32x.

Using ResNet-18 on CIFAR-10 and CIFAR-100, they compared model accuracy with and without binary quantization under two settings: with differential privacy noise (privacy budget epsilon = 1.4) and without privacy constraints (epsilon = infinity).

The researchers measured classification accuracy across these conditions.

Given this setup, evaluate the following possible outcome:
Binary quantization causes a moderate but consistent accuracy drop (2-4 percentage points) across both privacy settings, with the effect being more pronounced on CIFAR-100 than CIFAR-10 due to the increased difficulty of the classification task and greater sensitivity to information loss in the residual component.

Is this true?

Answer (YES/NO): NO